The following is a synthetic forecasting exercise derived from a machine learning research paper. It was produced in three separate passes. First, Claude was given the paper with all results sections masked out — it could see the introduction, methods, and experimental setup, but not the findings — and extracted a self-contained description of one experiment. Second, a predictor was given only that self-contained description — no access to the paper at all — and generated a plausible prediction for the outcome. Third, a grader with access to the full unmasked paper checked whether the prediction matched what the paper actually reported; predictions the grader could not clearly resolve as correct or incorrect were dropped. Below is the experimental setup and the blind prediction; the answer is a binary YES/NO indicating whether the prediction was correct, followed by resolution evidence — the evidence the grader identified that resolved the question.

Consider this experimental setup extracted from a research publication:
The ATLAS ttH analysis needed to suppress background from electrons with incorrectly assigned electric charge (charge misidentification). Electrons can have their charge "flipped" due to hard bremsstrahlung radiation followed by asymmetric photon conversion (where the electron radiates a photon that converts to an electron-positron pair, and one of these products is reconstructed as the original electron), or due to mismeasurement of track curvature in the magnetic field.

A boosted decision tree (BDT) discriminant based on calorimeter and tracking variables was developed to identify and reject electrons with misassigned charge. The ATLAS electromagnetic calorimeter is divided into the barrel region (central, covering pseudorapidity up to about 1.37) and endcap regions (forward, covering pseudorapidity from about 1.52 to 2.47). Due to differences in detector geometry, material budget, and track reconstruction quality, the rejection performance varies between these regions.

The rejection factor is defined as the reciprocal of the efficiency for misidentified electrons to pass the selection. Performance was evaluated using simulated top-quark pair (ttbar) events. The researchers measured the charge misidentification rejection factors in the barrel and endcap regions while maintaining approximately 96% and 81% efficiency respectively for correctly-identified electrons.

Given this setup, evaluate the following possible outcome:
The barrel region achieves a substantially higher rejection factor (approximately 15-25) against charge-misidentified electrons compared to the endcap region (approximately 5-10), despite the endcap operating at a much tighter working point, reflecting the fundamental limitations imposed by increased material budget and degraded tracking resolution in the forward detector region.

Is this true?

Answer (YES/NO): NO